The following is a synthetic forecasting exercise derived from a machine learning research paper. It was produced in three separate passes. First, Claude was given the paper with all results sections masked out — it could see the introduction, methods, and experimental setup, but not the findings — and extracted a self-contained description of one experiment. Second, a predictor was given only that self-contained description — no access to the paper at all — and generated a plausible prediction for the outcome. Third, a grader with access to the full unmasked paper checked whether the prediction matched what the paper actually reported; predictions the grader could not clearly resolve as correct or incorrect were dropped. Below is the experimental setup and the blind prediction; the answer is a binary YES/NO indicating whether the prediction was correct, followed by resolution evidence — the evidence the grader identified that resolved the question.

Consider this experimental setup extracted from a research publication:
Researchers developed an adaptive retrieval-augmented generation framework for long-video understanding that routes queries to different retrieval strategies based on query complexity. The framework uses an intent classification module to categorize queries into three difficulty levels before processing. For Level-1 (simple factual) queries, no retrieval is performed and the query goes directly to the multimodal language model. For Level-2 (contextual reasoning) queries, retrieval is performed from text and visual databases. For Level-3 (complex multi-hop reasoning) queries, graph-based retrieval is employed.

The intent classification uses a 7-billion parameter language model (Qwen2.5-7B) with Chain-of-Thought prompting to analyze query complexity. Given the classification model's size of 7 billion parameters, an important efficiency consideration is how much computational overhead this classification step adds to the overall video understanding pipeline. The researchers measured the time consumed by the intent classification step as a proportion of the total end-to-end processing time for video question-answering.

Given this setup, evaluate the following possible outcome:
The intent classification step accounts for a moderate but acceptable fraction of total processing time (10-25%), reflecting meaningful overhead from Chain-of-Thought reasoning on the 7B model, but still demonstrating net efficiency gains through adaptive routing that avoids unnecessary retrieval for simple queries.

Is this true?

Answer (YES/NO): NO